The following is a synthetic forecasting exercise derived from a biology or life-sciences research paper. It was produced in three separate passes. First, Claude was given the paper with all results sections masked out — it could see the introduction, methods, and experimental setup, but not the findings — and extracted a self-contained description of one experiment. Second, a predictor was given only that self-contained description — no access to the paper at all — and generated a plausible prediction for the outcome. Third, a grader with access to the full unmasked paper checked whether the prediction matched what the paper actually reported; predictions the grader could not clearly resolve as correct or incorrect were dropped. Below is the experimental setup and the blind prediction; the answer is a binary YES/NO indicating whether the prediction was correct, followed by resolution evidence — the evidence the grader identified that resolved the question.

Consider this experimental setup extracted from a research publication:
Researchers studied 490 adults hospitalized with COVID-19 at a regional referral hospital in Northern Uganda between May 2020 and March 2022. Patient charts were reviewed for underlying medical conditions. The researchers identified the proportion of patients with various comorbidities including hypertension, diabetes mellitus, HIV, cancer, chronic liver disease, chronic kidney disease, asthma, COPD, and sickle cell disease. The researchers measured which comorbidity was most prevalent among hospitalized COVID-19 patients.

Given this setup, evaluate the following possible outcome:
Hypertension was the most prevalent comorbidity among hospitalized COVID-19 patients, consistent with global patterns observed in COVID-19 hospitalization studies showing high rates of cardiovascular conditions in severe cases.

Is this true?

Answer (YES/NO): YES